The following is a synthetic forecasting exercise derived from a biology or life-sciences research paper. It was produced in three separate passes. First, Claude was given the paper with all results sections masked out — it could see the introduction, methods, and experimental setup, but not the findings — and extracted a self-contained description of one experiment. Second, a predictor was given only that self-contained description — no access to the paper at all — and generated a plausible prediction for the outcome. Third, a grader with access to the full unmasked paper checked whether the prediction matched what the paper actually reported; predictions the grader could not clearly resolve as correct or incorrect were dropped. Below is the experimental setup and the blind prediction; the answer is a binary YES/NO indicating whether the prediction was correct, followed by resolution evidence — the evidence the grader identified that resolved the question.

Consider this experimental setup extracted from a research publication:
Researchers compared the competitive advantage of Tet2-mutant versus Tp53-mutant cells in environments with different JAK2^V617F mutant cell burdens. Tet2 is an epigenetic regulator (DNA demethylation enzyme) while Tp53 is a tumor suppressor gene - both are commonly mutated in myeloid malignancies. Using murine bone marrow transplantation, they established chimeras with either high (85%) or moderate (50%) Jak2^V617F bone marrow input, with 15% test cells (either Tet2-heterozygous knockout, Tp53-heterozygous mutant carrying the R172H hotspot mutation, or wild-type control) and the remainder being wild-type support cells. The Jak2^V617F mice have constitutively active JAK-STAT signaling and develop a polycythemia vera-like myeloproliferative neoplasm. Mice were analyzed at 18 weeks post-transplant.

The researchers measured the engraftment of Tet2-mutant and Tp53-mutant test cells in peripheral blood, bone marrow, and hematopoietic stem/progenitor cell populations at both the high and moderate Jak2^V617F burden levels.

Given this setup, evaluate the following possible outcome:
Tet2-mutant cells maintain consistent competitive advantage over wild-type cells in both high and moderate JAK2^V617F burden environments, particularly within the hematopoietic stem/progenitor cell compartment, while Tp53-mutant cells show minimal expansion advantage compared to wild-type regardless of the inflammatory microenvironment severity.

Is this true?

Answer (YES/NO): NO